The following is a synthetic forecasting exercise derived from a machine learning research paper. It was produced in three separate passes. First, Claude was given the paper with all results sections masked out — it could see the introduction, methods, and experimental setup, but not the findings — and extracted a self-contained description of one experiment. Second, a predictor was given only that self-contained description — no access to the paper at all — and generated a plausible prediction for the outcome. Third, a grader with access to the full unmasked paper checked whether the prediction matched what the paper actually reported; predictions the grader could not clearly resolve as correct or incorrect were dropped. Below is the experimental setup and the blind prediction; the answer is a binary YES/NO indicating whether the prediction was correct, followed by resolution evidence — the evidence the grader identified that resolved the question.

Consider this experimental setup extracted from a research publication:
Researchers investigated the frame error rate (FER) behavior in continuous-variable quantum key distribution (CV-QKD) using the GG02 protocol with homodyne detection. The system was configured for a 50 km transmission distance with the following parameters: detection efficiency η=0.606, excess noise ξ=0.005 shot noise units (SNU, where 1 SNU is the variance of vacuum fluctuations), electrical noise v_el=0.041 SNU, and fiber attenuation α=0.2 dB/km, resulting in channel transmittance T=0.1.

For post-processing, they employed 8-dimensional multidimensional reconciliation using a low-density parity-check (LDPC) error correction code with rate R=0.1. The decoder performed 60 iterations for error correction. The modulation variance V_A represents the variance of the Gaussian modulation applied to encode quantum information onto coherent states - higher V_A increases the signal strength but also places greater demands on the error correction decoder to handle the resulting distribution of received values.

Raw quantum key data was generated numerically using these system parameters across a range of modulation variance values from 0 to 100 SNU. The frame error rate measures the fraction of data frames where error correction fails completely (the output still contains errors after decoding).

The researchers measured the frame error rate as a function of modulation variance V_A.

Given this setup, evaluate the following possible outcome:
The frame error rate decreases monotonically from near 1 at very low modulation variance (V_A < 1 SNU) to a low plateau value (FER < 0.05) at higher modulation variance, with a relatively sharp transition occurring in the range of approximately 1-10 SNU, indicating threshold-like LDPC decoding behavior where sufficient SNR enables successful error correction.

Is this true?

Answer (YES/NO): NO